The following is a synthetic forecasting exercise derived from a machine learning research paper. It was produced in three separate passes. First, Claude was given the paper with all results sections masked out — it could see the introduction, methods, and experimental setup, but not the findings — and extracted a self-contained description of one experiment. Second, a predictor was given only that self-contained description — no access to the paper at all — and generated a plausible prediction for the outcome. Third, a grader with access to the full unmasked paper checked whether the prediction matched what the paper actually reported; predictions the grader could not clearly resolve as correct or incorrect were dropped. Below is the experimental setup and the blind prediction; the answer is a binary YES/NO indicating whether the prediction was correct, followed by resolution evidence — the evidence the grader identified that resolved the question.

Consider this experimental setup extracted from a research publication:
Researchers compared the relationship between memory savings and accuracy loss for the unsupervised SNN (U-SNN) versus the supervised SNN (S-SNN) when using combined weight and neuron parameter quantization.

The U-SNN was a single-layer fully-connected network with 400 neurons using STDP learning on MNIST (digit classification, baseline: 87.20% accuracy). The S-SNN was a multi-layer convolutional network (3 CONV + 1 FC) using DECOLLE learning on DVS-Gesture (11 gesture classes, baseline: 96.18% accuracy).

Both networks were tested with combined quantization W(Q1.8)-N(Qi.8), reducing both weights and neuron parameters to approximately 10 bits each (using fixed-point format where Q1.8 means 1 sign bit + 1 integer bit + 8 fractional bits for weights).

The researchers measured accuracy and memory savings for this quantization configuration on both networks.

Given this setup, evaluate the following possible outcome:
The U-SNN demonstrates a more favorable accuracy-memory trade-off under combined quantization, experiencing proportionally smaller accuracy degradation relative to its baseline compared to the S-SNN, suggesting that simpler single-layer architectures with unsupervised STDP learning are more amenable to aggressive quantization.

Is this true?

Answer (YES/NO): YES